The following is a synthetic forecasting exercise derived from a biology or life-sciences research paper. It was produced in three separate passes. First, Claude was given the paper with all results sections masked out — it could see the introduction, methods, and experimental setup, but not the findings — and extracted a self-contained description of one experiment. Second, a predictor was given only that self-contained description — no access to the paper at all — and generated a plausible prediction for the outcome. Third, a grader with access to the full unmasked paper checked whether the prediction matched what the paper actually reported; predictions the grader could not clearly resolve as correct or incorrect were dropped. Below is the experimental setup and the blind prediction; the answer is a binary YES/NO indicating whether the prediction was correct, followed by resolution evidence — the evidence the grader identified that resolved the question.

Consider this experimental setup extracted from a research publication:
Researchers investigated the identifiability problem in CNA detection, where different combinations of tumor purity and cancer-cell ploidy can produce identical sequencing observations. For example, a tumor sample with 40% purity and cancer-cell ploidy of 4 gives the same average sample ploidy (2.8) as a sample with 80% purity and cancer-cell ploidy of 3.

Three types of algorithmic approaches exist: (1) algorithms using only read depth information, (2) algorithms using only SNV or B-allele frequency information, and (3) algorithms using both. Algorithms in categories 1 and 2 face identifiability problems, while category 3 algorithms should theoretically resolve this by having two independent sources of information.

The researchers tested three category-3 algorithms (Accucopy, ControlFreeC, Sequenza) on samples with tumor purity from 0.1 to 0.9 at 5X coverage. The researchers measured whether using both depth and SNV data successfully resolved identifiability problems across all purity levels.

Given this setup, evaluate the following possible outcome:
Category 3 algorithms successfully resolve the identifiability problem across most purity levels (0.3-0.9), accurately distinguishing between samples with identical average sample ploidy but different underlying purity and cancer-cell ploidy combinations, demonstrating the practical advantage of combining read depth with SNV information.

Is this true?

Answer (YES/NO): NO